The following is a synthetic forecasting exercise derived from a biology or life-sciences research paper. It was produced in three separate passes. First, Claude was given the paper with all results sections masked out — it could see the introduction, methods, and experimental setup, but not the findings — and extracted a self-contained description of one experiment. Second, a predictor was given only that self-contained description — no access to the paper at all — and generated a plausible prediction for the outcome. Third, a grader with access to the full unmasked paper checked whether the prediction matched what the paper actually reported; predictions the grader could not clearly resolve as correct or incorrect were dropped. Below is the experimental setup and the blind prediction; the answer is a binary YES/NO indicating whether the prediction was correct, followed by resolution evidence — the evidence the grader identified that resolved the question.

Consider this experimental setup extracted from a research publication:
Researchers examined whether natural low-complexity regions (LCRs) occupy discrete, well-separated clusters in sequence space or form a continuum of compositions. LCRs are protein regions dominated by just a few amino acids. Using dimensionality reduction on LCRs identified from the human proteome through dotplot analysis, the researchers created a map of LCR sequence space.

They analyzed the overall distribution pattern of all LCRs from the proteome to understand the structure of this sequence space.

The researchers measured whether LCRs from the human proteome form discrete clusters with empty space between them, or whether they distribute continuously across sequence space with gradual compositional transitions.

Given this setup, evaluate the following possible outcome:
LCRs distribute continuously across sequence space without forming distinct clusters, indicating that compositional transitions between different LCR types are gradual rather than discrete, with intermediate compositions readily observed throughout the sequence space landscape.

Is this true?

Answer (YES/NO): NO